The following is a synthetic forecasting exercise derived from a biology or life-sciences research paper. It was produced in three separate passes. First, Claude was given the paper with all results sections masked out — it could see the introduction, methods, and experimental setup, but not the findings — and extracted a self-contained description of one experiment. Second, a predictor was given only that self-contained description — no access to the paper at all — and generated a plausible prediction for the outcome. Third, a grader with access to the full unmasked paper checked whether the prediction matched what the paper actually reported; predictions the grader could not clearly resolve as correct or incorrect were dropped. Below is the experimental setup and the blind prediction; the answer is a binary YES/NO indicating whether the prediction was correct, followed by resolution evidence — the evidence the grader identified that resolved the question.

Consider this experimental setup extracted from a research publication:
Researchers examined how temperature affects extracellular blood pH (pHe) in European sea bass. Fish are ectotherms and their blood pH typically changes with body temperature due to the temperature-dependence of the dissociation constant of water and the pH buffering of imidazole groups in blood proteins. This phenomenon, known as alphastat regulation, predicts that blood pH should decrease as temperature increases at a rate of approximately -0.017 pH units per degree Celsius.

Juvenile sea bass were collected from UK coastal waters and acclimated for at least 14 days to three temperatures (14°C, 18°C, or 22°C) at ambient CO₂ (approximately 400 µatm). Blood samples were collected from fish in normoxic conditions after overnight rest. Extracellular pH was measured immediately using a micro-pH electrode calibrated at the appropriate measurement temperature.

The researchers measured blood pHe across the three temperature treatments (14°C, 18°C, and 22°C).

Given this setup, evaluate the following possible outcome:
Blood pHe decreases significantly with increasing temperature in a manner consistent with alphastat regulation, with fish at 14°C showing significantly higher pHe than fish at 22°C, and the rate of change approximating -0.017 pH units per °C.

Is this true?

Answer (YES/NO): NO